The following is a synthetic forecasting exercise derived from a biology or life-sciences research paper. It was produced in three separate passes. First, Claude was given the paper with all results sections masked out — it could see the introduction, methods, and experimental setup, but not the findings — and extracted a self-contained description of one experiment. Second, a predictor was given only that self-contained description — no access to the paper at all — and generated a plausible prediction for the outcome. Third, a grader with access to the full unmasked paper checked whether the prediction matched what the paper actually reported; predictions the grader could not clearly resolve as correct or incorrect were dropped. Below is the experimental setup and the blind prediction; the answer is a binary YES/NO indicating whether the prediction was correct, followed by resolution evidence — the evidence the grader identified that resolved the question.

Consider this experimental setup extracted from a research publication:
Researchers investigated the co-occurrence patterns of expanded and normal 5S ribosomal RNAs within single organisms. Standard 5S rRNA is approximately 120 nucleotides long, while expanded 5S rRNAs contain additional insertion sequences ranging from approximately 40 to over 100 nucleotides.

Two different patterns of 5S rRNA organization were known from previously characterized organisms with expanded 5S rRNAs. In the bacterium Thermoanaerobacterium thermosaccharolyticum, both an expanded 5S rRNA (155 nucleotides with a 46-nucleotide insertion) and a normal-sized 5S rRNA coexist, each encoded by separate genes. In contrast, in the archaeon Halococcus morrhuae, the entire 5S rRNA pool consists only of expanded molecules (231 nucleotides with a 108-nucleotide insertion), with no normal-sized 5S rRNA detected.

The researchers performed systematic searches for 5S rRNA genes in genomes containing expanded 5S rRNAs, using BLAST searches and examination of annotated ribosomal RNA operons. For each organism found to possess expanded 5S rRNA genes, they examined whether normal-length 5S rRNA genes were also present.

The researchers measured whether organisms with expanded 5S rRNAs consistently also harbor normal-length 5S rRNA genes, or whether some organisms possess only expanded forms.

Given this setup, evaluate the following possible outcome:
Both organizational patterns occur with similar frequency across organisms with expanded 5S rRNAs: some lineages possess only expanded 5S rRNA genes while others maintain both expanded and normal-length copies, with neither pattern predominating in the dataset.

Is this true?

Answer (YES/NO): YES